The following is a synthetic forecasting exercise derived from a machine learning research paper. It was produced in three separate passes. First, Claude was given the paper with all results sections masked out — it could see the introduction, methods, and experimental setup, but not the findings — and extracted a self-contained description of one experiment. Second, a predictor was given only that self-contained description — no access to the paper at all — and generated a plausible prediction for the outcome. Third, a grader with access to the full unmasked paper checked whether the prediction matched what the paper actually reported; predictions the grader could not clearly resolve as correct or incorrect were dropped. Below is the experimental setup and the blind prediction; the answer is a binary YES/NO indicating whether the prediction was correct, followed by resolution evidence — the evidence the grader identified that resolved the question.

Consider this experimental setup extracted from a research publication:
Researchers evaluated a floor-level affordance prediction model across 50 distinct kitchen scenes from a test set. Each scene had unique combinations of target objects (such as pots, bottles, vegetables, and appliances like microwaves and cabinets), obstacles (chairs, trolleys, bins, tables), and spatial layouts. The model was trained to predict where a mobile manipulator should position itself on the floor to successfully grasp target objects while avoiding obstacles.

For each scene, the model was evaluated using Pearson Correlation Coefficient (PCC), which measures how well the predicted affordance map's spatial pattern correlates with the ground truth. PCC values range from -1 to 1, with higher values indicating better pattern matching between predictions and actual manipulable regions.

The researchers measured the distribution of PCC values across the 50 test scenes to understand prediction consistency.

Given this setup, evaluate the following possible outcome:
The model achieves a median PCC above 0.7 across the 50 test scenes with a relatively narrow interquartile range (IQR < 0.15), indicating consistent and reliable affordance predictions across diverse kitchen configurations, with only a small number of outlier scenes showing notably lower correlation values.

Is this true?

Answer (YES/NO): NO